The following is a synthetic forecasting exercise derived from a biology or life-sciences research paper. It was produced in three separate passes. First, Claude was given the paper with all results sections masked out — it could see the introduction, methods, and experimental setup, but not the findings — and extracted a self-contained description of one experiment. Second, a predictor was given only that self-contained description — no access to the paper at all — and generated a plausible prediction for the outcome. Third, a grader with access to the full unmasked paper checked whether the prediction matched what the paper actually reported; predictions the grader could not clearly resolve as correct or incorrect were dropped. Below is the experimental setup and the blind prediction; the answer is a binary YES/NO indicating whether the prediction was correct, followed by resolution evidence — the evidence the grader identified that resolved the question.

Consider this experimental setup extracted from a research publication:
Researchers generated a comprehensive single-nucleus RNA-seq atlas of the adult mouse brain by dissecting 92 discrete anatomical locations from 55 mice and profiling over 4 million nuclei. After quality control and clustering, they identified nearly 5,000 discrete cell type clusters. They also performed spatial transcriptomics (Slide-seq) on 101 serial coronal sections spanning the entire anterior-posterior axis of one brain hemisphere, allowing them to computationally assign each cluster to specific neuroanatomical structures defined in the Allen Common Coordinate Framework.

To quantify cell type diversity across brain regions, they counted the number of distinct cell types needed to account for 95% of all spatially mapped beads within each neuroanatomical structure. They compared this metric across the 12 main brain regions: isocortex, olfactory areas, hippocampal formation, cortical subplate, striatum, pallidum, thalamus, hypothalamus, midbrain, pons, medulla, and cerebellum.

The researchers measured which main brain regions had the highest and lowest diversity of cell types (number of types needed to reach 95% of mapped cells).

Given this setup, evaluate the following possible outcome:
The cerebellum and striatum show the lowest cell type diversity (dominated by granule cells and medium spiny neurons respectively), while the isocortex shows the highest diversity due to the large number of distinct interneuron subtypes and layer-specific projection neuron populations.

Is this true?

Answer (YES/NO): NO